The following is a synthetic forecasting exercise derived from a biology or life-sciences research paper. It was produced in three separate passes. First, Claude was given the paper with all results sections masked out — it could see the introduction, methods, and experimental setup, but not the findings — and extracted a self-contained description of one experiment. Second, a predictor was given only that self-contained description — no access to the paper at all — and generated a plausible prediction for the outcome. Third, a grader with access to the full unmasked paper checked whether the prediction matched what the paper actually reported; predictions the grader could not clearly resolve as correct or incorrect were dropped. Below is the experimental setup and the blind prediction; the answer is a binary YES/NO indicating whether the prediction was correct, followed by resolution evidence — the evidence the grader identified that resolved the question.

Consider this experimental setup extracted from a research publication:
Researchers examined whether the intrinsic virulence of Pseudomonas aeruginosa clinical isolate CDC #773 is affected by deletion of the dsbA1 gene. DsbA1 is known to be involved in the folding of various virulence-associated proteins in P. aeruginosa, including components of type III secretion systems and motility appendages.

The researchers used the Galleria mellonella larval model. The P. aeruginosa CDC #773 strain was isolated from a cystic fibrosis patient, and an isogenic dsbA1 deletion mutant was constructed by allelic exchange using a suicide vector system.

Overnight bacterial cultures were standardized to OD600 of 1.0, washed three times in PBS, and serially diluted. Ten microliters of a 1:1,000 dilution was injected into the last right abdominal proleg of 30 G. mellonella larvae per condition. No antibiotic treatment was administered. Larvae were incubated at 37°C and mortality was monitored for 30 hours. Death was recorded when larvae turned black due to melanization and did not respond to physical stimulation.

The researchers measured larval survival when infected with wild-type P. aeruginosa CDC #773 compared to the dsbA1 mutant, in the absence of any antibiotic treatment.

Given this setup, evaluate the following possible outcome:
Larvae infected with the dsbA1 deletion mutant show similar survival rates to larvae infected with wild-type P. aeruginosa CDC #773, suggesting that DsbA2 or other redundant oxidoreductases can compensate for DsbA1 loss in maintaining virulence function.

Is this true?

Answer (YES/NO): YES